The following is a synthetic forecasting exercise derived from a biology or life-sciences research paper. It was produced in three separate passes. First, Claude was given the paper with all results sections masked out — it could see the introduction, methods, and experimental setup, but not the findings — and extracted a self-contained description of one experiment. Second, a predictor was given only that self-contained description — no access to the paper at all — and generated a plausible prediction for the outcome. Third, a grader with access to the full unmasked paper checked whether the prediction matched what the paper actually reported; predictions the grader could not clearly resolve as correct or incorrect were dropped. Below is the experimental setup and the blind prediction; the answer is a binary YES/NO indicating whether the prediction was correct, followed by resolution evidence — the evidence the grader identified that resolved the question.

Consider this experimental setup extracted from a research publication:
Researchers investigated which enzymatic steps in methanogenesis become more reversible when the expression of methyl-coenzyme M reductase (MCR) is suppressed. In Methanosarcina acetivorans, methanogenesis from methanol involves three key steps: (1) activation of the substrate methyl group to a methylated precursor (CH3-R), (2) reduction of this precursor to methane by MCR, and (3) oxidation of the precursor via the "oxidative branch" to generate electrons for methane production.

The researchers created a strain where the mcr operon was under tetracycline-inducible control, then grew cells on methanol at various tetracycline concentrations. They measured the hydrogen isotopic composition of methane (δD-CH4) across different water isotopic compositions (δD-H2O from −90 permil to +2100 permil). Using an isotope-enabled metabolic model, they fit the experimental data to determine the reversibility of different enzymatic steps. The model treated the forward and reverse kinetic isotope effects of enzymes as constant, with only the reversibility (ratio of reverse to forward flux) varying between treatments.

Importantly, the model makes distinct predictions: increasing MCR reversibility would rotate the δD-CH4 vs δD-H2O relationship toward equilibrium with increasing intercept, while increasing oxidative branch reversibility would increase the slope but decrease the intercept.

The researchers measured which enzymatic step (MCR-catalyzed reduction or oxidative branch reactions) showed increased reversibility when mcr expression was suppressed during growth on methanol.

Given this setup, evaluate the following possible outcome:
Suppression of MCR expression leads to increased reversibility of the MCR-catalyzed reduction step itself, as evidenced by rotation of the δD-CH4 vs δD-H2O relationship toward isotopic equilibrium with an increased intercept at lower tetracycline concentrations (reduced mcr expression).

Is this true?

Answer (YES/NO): NO